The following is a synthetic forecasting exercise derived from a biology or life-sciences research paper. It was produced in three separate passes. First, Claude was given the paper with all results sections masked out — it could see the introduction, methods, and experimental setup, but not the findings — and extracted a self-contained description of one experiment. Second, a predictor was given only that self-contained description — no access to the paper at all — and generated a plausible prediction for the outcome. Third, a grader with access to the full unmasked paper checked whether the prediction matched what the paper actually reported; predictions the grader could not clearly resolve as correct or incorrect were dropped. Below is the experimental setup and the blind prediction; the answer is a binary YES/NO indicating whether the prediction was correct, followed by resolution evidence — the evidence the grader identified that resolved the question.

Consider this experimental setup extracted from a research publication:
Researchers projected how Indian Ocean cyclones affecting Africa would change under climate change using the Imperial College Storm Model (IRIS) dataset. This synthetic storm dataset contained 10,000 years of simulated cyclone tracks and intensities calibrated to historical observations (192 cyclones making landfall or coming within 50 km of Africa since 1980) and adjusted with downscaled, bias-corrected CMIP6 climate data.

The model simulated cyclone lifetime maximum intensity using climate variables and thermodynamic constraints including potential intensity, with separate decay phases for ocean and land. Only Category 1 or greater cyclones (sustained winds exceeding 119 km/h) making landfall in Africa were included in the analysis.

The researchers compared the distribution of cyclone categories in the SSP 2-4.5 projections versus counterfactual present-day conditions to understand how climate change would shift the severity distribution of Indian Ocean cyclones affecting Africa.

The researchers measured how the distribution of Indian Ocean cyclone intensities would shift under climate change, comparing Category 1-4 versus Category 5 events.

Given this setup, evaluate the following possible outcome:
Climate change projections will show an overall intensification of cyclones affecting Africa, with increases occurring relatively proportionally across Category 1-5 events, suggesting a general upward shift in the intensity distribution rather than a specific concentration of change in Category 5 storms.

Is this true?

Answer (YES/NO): NO